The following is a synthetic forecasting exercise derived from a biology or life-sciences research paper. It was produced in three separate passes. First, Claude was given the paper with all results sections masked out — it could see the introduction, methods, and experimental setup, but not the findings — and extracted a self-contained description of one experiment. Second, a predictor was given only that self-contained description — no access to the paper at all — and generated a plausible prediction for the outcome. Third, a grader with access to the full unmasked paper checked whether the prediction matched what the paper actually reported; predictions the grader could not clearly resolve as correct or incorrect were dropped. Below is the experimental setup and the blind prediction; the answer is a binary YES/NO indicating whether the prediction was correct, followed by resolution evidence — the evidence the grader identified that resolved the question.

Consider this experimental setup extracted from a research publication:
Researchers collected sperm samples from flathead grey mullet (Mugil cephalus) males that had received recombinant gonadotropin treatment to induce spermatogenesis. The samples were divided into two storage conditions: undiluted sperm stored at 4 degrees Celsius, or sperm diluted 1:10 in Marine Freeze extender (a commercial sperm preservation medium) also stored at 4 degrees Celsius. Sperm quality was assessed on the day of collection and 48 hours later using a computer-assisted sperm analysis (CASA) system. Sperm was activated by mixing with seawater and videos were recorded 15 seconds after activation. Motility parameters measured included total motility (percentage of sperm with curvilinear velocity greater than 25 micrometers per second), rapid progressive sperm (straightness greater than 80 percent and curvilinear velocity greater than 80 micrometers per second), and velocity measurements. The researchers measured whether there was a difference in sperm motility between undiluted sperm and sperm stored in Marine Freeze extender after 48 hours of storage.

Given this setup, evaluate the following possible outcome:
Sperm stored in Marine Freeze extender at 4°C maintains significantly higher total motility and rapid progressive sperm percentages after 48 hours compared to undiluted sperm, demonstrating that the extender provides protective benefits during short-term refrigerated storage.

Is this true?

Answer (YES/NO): YES